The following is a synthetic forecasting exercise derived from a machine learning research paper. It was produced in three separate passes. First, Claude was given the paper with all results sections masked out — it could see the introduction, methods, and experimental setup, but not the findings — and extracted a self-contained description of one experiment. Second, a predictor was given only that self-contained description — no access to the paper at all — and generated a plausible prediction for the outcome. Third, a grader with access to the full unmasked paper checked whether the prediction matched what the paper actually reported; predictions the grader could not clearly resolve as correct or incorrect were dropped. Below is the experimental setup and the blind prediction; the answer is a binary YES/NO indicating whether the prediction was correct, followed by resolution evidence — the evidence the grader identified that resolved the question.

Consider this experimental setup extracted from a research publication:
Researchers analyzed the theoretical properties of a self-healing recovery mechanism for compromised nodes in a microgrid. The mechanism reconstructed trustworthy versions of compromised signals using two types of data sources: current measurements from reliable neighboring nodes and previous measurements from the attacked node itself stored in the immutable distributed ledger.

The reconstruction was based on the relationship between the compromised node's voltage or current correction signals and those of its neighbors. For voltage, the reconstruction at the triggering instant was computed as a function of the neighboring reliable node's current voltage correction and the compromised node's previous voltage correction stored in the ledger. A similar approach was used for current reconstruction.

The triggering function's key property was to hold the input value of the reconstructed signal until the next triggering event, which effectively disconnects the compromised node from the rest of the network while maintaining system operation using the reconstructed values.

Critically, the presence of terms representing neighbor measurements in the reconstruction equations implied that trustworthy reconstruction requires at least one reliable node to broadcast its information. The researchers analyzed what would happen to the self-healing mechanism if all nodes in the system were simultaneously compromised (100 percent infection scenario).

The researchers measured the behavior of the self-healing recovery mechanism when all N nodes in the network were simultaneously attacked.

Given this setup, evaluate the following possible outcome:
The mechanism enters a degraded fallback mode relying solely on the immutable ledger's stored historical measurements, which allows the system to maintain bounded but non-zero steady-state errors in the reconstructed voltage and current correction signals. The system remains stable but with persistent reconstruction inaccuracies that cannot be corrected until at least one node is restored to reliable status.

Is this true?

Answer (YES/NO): NO